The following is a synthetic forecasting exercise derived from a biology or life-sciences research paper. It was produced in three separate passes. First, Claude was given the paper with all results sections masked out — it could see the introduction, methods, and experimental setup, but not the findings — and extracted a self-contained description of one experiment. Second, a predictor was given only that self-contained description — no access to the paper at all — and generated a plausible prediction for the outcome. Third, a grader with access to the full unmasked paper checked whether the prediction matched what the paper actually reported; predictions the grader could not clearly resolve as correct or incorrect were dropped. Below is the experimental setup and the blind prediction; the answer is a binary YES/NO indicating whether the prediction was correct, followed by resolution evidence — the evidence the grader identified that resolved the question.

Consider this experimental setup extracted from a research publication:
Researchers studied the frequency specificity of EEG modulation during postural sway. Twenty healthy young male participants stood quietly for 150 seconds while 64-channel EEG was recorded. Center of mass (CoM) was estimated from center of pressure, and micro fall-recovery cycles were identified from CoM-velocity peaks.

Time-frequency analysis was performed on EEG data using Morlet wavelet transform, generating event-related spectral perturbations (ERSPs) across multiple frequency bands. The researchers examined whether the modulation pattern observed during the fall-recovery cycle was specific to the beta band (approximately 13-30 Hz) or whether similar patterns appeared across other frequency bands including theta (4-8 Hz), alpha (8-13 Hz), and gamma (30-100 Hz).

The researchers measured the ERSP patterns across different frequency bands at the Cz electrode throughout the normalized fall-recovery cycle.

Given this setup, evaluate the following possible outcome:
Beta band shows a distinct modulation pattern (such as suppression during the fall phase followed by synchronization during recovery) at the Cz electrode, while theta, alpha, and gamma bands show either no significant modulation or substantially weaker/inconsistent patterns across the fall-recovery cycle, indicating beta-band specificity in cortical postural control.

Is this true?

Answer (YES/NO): NO